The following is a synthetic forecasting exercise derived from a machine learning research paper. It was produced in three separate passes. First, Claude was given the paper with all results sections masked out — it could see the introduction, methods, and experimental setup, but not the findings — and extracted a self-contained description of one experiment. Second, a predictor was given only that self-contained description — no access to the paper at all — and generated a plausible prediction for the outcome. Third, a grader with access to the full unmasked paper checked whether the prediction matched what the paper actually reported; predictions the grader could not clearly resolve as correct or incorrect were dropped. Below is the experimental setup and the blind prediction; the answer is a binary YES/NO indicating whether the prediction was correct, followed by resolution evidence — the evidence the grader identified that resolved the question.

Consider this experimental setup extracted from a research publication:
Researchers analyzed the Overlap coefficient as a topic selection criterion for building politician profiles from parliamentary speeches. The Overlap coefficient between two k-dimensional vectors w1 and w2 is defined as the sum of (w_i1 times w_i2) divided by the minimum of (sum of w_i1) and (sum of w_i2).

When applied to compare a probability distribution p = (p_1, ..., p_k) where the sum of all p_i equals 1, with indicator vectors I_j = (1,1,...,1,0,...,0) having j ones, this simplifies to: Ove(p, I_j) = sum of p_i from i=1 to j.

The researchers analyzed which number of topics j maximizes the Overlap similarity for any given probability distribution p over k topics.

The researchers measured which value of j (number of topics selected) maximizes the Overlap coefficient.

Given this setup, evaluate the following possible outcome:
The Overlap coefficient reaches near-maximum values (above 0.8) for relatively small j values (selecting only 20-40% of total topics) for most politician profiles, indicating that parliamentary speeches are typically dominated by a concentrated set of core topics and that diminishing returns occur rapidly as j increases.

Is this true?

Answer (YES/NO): NO